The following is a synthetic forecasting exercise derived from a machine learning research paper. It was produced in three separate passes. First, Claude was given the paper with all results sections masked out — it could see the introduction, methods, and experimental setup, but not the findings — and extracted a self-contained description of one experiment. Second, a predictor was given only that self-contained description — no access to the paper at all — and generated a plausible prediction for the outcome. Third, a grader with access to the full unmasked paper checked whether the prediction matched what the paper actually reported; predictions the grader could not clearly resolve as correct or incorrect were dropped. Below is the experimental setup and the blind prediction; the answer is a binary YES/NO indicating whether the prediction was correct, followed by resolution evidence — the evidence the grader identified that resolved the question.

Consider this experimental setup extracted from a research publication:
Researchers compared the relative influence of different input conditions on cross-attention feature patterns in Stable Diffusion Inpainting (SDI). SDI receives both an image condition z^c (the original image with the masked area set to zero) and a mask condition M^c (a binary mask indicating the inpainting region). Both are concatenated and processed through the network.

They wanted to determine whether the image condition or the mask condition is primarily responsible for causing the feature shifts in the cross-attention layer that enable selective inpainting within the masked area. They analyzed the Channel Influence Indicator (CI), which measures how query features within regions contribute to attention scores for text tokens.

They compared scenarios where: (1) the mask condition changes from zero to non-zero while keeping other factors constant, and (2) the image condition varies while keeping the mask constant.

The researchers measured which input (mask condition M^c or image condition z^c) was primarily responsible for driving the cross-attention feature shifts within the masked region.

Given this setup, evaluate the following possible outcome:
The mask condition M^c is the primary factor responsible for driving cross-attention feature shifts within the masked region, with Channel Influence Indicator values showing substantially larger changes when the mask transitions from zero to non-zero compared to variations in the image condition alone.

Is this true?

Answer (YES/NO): YES